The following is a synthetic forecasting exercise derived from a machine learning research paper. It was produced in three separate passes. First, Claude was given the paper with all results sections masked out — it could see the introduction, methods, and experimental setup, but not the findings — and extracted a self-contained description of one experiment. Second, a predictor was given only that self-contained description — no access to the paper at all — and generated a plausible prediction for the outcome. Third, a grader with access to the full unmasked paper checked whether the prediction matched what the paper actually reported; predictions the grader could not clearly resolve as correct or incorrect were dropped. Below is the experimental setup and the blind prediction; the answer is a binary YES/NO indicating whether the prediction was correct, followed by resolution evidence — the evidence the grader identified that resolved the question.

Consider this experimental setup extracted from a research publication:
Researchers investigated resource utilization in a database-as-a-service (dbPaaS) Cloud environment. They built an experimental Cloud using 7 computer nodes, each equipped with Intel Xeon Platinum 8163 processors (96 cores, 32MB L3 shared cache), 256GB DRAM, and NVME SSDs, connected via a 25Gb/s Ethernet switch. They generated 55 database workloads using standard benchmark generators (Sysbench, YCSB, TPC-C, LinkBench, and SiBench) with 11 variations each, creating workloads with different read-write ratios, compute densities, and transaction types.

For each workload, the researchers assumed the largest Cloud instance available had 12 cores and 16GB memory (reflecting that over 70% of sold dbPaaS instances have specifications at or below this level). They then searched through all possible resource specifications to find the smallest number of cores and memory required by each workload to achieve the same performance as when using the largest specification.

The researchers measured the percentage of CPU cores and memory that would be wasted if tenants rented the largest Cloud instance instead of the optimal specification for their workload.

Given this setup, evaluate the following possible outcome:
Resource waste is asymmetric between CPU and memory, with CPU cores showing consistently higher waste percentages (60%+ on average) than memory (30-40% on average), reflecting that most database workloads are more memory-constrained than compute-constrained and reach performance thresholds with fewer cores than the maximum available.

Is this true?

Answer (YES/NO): NO